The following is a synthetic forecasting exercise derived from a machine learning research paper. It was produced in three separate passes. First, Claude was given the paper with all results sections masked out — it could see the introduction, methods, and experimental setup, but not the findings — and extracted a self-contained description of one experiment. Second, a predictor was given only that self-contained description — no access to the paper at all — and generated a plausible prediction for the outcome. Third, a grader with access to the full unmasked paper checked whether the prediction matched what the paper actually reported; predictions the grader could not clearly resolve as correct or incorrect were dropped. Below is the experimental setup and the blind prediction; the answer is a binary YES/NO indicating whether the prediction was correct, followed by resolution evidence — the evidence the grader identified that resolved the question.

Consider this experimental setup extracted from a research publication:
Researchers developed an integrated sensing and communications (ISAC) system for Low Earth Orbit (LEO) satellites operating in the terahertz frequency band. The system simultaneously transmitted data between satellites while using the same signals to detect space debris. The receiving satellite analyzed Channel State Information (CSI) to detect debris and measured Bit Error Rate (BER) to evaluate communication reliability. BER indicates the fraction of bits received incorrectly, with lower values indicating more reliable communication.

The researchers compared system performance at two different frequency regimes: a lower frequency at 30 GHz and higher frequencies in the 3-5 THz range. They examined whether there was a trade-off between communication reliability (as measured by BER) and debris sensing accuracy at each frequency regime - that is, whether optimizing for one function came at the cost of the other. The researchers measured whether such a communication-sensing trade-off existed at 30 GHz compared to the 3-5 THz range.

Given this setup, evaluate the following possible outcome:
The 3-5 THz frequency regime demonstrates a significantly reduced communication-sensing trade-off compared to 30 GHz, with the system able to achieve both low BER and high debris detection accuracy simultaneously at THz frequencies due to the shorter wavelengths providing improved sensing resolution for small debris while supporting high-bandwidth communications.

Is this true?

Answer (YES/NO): YES